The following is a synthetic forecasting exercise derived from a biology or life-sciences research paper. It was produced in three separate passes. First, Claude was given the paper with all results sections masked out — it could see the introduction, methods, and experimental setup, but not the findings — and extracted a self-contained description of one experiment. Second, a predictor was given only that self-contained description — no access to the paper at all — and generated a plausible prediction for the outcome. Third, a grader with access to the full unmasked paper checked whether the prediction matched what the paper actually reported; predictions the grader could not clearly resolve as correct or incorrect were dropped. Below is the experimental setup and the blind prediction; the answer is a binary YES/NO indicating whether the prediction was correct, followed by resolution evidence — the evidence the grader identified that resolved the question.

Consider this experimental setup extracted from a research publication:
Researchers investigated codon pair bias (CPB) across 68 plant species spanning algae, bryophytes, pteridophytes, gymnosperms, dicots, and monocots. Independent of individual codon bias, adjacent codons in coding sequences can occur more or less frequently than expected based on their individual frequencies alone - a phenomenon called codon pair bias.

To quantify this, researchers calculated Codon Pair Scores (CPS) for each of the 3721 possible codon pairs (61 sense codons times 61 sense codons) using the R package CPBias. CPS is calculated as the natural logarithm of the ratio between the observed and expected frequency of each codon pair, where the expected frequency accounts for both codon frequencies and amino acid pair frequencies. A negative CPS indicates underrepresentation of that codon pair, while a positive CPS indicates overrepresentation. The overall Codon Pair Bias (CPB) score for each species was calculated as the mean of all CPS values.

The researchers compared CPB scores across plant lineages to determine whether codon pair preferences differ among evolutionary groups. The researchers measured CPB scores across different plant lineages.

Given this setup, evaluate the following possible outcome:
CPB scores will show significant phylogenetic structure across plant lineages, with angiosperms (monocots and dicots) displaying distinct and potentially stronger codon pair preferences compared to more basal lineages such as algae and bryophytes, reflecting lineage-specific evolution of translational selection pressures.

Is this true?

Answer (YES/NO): NO